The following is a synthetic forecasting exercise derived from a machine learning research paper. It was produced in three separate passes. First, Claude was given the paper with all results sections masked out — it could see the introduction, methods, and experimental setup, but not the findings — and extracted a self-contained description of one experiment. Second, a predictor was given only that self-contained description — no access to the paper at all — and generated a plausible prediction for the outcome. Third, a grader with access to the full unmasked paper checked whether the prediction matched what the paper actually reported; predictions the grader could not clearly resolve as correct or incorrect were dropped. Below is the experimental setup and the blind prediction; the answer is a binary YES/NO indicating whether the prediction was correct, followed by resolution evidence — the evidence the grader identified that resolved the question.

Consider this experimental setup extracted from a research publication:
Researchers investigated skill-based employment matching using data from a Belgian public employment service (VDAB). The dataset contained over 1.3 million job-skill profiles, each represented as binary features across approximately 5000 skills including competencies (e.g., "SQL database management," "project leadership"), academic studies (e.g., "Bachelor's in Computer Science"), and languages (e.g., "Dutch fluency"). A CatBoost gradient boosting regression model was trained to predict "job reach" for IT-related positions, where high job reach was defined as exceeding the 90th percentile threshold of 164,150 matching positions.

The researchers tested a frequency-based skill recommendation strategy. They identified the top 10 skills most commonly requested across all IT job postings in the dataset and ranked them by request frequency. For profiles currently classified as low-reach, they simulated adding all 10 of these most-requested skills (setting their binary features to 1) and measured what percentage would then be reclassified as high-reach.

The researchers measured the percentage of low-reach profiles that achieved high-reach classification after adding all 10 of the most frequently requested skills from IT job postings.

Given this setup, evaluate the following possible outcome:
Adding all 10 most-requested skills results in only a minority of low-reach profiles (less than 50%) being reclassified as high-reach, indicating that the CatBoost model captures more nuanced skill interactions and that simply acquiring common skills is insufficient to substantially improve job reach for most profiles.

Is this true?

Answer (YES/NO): YES